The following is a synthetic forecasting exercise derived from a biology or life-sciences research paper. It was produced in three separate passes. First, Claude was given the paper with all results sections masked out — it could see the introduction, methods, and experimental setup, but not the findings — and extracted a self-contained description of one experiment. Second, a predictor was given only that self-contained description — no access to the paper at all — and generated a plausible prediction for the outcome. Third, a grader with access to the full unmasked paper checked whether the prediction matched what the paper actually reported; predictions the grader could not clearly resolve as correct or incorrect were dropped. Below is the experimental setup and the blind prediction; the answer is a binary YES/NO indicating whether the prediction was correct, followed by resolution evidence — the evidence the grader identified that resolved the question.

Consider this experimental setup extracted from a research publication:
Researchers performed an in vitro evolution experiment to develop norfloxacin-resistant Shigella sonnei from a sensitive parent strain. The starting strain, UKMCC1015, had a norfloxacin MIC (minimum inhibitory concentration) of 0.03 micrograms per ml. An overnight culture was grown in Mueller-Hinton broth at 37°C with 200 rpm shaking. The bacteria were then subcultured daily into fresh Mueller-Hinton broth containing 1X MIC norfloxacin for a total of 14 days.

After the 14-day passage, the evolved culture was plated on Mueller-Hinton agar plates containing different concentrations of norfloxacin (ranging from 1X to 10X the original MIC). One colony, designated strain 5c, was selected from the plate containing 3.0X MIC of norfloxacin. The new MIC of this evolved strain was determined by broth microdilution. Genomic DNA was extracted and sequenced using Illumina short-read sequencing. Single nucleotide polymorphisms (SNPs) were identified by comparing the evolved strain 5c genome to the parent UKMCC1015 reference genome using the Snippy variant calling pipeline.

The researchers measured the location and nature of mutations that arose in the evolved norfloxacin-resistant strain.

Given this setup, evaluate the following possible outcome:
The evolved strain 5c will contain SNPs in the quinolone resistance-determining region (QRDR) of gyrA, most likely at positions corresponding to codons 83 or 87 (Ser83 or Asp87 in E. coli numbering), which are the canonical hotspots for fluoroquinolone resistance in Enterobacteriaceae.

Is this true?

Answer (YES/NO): YES